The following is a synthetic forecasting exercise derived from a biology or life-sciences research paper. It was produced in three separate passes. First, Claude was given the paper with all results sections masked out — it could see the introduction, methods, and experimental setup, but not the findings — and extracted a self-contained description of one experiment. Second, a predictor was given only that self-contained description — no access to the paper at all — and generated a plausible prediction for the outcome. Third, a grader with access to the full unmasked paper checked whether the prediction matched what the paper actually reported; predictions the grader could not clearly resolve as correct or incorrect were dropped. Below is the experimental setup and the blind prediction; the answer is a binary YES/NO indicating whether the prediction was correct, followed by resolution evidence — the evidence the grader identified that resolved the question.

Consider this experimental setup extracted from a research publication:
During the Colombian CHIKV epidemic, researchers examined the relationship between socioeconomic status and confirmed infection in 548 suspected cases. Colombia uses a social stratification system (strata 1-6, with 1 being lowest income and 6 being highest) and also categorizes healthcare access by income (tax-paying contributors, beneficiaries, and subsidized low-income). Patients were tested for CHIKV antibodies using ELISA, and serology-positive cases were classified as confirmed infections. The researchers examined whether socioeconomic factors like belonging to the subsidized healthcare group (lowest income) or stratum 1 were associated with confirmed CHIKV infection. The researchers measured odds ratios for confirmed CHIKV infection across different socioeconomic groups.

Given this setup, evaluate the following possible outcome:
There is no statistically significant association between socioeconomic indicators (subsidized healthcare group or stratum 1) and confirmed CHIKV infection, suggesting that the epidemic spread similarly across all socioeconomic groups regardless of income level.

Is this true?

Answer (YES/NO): NO